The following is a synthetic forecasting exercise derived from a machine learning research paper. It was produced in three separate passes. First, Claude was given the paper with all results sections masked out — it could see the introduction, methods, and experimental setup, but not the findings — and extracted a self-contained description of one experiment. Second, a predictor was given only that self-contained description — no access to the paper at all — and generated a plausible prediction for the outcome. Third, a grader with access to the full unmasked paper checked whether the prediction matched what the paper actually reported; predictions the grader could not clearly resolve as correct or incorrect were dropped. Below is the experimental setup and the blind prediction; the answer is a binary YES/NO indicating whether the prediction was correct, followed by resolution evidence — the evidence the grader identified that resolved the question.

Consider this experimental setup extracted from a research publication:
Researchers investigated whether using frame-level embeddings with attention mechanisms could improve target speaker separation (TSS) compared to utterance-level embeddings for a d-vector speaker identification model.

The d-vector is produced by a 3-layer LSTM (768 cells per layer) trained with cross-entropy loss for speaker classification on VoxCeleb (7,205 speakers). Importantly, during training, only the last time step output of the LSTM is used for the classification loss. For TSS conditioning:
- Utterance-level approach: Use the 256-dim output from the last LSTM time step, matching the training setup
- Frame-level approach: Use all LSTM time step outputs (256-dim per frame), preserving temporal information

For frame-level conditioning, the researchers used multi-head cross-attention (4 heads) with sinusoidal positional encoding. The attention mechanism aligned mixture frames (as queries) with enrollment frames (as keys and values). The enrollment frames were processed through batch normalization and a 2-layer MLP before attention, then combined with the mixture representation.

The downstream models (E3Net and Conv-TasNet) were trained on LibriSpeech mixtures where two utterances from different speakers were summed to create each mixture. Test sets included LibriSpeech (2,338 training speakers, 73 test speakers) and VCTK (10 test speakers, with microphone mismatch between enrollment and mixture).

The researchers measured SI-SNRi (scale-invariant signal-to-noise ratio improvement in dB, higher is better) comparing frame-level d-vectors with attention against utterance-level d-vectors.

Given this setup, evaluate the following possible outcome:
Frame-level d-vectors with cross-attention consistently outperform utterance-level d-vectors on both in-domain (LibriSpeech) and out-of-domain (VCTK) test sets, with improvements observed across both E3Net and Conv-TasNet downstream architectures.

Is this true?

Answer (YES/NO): NO